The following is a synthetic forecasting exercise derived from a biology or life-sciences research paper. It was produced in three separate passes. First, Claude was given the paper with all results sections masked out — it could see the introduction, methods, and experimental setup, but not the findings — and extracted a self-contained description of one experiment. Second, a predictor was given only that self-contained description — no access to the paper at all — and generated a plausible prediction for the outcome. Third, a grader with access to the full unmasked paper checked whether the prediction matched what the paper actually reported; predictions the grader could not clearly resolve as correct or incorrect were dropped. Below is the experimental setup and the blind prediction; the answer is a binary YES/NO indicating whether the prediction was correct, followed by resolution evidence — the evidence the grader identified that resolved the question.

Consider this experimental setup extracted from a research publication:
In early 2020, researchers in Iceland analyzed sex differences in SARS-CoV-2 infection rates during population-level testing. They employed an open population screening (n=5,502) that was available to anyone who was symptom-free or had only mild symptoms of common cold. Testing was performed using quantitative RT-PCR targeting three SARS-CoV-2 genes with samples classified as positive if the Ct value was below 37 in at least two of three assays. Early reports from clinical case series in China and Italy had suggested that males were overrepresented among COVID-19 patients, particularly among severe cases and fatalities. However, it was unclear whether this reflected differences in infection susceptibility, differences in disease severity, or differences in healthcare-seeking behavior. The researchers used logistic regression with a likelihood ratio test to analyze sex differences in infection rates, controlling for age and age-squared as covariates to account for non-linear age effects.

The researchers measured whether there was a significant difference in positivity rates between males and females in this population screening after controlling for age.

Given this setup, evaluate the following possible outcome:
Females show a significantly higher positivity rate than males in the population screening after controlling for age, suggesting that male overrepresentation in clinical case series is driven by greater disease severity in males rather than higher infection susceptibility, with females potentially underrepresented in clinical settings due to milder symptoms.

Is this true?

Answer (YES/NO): NO